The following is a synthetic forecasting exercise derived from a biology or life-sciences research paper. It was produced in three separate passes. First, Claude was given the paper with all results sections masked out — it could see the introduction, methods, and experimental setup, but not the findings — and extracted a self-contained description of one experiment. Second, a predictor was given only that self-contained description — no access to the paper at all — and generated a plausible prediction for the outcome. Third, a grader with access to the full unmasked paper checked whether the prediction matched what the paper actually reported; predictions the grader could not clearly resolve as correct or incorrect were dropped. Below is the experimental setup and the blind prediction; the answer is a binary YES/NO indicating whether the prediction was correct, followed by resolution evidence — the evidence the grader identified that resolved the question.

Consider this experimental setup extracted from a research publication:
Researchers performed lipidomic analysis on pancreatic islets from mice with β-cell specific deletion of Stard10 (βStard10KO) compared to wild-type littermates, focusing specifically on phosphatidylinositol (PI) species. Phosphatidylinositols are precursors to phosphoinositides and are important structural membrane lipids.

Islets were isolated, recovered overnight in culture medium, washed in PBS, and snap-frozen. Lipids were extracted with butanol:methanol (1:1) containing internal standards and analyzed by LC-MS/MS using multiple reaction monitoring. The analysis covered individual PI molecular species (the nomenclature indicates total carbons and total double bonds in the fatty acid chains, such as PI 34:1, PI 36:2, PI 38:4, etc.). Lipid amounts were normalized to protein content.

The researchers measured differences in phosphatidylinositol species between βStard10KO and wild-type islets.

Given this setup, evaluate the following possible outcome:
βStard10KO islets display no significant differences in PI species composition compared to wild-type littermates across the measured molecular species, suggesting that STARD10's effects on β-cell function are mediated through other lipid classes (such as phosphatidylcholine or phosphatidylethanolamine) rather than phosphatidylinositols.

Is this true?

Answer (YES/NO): NO